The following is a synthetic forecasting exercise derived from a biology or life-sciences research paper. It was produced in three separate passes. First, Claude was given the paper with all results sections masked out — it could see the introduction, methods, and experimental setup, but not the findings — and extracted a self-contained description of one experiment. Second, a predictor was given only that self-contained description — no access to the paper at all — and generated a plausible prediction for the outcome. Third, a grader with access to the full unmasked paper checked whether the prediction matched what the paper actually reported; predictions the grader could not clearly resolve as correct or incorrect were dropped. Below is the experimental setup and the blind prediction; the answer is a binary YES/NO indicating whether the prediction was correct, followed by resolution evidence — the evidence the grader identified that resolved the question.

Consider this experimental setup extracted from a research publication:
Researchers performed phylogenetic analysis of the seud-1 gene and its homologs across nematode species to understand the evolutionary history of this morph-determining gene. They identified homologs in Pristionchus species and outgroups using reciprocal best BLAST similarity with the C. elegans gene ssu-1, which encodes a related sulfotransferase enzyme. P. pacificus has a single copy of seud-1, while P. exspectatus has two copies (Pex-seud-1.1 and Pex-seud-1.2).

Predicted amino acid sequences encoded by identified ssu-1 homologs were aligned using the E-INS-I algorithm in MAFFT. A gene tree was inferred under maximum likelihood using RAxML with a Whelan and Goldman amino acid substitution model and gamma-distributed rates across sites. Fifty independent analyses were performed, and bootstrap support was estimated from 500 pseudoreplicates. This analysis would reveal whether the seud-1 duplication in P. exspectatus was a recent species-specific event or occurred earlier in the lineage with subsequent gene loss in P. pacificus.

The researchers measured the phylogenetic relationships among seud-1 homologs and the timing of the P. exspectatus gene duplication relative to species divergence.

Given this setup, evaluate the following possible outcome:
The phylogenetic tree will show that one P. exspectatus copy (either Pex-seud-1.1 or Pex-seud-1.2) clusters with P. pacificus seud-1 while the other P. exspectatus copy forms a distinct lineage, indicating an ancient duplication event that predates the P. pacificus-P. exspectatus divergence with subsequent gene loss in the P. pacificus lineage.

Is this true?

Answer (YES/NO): NO